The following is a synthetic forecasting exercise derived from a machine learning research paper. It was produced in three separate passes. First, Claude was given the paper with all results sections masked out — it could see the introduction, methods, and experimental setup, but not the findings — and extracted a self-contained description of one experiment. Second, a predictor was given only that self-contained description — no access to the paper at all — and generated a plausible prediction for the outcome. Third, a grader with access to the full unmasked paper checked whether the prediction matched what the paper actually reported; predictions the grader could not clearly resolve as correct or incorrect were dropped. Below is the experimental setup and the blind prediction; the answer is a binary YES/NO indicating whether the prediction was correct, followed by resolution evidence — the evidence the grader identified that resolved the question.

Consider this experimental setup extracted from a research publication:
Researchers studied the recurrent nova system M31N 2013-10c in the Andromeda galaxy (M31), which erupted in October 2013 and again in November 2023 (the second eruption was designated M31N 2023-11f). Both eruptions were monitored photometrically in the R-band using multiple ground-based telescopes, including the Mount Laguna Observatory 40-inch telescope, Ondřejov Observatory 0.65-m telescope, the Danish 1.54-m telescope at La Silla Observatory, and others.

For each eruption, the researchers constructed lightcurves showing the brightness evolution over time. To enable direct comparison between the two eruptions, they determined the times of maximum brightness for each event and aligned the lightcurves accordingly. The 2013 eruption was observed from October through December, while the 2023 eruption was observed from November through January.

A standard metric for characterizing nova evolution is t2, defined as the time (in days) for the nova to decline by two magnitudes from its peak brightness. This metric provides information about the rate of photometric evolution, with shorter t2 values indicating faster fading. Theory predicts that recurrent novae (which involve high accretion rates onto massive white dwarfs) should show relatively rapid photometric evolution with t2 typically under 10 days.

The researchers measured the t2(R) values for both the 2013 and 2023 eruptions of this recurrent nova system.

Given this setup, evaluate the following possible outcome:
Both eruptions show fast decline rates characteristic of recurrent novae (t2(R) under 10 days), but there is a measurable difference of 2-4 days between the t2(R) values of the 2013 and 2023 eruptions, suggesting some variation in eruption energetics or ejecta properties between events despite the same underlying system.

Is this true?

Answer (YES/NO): YES